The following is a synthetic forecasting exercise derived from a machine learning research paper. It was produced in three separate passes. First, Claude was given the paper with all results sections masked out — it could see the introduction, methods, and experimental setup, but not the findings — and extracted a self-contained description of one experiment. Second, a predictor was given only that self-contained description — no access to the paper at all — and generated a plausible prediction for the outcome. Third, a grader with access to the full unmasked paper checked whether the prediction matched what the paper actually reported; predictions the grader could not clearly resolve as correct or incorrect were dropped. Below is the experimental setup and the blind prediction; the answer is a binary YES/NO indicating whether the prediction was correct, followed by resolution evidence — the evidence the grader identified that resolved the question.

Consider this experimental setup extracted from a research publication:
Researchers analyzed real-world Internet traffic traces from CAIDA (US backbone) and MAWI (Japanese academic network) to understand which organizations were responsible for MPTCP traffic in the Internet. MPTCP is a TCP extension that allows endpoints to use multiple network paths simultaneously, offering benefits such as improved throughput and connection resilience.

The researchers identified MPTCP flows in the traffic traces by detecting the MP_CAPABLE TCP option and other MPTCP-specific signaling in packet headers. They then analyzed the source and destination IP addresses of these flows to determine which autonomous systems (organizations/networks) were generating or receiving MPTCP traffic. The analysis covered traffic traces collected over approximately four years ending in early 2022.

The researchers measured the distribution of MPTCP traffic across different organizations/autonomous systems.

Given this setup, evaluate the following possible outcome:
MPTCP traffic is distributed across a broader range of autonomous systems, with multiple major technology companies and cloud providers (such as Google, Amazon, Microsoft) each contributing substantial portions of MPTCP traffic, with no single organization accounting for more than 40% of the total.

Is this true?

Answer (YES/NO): NO